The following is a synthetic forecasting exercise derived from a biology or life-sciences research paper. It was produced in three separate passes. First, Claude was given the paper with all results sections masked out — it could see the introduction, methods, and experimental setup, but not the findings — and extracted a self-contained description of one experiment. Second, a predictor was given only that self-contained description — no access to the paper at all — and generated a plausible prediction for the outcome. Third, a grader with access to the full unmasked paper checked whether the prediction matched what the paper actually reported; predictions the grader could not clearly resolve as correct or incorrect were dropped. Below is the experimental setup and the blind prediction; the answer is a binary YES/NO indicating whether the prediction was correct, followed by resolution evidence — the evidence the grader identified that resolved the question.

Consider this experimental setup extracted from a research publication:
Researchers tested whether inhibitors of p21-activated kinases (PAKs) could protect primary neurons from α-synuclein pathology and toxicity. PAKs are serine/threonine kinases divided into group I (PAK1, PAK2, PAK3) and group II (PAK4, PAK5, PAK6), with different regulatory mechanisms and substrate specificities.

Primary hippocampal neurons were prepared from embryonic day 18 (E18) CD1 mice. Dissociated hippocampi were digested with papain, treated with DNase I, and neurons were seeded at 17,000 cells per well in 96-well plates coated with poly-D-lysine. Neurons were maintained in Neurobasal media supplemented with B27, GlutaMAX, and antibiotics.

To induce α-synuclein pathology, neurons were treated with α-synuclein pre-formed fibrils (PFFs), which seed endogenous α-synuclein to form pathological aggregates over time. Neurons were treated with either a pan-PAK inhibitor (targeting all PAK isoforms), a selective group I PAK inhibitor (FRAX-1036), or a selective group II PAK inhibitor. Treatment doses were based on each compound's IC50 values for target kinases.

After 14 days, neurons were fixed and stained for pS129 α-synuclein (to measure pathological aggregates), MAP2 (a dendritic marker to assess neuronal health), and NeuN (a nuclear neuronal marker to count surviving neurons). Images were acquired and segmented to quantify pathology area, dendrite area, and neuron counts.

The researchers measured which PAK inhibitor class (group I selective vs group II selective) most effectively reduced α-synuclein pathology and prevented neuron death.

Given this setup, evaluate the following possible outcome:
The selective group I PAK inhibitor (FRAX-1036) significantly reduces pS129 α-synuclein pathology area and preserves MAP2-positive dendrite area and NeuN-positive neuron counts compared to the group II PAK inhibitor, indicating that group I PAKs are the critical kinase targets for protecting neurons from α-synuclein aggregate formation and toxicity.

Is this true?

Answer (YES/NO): NO